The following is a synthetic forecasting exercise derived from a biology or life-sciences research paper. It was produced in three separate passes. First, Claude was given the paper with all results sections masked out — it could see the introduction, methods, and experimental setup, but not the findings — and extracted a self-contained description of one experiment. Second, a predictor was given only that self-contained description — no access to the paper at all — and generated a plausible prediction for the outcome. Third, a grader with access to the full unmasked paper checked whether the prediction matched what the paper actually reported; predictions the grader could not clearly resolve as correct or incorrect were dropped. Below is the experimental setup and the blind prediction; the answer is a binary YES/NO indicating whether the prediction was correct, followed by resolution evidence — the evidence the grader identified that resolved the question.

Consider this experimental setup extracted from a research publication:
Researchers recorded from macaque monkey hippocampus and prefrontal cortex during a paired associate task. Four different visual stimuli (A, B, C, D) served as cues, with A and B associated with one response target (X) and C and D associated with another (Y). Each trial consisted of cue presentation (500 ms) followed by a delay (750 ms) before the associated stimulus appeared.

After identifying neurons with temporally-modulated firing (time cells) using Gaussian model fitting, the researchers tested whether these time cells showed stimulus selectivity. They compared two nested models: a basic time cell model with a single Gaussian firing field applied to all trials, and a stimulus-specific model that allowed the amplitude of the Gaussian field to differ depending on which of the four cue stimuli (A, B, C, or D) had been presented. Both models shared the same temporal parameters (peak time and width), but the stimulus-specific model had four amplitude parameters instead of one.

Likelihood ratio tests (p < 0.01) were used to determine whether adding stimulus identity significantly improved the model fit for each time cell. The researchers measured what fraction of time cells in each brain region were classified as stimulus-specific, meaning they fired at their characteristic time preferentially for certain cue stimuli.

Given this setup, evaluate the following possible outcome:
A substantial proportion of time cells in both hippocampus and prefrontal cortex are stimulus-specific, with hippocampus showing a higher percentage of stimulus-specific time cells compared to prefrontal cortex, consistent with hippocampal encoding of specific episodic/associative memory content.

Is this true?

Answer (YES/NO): YES